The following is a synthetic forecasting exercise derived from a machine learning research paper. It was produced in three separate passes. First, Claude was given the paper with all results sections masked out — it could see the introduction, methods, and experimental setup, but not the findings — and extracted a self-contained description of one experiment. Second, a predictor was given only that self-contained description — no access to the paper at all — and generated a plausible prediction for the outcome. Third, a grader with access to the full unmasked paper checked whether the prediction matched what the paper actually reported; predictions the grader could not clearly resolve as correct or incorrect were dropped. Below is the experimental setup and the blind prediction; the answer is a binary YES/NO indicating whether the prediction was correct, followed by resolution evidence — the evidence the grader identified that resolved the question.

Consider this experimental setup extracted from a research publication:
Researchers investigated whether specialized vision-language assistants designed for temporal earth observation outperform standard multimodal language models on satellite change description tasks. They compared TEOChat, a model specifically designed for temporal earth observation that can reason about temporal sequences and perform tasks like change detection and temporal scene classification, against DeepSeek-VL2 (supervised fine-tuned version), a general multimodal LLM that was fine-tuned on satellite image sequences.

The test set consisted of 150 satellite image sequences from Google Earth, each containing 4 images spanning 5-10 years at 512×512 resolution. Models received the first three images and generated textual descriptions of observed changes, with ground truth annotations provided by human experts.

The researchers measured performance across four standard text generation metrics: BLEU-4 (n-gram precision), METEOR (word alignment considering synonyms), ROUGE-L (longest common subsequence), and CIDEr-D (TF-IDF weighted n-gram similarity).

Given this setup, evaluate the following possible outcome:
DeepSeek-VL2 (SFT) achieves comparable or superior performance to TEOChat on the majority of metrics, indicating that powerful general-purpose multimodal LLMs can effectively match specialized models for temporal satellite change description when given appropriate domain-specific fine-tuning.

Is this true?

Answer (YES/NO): NO